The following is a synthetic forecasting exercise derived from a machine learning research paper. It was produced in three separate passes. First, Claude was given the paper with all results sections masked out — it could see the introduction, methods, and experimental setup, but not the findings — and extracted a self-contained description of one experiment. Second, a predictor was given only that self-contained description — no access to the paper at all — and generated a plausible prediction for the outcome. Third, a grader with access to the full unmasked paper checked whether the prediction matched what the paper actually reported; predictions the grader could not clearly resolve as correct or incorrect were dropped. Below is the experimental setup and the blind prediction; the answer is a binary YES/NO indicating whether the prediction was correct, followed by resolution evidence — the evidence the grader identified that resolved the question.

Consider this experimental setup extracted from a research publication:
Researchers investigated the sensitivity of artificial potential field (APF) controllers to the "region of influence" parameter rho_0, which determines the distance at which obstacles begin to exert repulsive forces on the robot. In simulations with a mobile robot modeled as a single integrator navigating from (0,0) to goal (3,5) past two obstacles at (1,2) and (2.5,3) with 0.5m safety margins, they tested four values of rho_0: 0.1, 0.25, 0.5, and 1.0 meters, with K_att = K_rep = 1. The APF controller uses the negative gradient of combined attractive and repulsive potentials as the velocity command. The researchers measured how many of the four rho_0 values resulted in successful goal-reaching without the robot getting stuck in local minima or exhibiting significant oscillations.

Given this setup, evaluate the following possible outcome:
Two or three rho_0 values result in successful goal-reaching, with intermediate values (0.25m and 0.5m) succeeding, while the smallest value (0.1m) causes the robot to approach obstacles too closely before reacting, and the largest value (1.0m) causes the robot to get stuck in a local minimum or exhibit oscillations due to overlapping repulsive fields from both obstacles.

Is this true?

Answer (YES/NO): NO